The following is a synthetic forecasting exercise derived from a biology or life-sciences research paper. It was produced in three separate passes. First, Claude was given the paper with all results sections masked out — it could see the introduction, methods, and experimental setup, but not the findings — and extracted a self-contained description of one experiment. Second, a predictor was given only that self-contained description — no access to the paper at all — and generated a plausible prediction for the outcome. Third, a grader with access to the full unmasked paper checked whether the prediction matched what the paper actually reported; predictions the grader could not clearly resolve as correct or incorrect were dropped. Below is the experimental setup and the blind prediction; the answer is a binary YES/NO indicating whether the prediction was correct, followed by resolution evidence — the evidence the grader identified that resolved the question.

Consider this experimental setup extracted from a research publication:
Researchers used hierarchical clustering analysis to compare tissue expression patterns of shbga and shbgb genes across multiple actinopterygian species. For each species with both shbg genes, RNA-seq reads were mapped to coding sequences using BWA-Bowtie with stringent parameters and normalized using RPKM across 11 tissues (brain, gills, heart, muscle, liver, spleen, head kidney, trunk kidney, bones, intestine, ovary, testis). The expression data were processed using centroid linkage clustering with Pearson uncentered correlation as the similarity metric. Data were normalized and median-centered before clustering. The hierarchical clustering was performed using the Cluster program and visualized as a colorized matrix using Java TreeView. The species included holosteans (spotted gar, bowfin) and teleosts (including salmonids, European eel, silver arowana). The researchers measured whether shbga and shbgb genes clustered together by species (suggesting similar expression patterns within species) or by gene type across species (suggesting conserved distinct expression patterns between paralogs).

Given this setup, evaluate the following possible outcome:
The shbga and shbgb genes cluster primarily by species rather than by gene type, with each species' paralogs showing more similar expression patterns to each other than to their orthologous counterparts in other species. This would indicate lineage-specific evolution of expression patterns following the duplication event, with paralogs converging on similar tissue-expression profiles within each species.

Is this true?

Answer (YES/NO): NO